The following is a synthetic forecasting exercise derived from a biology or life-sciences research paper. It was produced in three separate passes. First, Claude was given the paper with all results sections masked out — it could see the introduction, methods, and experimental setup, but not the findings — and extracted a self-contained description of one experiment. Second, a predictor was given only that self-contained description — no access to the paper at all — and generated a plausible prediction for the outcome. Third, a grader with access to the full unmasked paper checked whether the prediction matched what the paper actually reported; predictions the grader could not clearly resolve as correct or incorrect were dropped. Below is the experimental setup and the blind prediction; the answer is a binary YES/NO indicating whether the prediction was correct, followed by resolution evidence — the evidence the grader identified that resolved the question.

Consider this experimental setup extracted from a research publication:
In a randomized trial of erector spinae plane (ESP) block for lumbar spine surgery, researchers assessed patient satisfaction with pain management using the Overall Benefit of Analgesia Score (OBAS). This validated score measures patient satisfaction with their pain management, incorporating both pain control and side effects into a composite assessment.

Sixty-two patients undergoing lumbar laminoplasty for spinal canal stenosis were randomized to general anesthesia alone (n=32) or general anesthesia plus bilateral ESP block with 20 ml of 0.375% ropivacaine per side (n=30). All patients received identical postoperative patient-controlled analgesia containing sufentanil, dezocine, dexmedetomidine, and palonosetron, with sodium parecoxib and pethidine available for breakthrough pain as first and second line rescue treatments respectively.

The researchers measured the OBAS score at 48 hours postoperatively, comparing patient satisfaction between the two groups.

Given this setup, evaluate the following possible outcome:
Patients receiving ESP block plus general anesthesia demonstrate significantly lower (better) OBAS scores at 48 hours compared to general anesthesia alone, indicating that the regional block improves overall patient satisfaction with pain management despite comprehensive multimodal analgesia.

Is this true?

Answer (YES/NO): YES